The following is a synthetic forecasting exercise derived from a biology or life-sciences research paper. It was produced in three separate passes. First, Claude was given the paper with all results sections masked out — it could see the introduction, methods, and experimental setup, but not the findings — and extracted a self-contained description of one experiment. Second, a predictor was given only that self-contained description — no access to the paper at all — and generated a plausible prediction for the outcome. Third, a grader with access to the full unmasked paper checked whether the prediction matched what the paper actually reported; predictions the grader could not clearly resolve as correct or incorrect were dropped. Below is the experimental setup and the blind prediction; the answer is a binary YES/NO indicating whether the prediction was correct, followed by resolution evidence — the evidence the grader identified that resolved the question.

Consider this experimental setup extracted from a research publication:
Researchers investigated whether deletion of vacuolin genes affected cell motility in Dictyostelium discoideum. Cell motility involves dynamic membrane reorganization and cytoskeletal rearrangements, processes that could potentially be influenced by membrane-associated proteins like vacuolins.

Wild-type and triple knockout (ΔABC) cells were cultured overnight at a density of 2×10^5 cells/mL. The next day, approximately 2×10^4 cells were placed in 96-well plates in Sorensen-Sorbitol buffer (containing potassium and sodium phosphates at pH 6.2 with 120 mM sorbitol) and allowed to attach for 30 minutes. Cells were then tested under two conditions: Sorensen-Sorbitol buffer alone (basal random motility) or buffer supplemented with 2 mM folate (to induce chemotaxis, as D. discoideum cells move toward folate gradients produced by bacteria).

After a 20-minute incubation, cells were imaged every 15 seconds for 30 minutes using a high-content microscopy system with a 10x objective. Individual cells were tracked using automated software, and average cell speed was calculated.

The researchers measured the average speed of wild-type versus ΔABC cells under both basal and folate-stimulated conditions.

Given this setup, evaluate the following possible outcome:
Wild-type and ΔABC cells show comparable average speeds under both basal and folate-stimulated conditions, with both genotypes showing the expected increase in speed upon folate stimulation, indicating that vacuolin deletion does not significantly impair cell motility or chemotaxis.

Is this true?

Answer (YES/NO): NO